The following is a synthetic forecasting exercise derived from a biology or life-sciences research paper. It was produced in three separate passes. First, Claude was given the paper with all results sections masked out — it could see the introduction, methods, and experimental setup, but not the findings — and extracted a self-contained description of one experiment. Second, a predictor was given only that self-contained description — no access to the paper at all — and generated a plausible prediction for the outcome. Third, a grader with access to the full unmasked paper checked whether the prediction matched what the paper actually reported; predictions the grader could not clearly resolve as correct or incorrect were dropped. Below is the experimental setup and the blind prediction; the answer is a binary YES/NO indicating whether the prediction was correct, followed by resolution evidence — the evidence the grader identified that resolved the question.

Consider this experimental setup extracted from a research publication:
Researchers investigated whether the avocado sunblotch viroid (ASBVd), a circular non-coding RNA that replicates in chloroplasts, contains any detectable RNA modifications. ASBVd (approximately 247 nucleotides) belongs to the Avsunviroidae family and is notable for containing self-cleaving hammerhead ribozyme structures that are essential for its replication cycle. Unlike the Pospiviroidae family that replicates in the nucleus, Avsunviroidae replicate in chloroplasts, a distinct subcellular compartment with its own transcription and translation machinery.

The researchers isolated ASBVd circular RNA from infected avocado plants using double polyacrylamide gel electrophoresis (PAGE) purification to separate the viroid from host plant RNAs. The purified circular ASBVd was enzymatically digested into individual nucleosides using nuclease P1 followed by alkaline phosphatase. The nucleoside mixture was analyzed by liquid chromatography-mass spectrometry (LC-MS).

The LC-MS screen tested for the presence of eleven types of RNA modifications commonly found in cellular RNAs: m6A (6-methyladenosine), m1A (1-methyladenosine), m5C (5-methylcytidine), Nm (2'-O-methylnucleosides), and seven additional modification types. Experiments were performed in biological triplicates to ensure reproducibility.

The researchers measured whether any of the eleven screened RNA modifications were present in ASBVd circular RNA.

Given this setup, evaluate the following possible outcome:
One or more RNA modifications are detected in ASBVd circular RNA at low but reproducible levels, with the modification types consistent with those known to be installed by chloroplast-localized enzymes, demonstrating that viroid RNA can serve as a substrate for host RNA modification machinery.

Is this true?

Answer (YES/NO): NO